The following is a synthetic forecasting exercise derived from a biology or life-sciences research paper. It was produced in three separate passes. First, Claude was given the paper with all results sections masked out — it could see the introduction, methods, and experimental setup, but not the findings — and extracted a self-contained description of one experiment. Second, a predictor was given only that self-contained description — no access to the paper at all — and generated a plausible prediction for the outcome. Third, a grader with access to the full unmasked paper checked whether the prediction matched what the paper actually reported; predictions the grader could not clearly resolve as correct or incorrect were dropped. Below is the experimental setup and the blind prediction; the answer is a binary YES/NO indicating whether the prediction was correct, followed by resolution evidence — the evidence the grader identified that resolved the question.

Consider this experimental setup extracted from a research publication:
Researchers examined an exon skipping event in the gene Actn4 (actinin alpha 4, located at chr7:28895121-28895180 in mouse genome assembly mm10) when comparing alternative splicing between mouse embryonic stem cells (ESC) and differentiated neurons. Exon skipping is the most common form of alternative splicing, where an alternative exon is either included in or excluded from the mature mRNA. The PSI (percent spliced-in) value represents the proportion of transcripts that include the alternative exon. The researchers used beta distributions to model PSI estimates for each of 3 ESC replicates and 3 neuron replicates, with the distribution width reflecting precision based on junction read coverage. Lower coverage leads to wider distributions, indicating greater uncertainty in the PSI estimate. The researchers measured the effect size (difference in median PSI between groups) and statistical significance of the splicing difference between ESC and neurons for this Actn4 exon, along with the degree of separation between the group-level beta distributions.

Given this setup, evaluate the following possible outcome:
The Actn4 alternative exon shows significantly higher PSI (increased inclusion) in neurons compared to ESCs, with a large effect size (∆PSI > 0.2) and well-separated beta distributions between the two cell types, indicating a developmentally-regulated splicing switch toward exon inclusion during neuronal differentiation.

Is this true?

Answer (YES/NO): YES